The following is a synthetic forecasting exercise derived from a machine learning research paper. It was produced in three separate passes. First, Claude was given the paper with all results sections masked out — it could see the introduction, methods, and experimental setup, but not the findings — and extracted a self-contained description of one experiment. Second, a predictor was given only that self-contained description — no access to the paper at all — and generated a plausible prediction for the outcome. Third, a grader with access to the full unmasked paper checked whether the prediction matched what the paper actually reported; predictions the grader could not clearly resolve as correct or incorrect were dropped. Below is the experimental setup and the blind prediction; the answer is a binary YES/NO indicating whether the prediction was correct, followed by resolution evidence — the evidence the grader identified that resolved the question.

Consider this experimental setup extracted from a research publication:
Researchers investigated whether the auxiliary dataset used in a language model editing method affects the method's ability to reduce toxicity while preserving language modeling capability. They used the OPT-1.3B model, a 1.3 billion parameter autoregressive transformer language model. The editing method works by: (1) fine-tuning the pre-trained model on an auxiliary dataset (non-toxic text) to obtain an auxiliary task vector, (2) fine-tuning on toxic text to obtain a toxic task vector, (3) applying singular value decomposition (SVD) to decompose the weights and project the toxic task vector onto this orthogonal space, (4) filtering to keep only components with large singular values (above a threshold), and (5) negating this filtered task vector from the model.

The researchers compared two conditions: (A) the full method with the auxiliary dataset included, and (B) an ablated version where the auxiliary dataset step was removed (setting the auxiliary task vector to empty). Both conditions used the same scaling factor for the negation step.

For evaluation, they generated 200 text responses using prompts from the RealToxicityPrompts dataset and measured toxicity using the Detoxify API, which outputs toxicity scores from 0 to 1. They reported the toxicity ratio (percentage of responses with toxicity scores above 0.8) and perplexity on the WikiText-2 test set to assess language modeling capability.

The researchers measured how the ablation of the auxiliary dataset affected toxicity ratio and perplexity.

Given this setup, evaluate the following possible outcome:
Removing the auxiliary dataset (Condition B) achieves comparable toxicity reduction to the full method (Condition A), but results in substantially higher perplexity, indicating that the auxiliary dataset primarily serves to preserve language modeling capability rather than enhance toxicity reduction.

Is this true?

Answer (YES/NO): NO